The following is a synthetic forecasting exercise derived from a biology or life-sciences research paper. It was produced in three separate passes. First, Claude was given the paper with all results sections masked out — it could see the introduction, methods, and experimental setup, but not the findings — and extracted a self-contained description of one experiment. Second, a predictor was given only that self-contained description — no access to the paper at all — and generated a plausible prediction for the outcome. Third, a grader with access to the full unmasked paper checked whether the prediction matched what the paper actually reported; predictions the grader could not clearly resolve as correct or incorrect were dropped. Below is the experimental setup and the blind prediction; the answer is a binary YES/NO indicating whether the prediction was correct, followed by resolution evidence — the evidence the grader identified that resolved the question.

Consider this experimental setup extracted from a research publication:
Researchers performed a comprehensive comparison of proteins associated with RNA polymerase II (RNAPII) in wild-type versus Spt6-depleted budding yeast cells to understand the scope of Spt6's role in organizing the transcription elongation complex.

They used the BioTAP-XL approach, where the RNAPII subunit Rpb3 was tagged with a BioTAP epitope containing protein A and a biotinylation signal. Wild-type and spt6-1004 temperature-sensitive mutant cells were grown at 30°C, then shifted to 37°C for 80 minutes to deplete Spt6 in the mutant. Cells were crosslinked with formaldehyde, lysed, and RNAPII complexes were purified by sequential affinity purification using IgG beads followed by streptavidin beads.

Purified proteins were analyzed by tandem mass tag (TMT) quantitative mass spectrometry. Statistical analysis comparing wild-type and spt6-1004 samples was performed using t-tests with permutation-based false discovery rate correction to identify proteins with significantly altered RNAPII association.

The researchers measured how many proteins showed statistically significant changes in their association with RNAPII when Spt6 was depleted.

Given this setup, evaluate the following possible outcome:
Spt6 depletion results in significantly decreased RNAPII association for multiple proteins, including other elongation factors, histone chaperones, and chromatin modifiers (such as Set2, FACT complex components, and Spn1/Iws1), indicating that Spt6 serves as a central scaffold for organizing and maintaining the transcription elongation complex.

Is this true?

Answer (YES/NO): NO